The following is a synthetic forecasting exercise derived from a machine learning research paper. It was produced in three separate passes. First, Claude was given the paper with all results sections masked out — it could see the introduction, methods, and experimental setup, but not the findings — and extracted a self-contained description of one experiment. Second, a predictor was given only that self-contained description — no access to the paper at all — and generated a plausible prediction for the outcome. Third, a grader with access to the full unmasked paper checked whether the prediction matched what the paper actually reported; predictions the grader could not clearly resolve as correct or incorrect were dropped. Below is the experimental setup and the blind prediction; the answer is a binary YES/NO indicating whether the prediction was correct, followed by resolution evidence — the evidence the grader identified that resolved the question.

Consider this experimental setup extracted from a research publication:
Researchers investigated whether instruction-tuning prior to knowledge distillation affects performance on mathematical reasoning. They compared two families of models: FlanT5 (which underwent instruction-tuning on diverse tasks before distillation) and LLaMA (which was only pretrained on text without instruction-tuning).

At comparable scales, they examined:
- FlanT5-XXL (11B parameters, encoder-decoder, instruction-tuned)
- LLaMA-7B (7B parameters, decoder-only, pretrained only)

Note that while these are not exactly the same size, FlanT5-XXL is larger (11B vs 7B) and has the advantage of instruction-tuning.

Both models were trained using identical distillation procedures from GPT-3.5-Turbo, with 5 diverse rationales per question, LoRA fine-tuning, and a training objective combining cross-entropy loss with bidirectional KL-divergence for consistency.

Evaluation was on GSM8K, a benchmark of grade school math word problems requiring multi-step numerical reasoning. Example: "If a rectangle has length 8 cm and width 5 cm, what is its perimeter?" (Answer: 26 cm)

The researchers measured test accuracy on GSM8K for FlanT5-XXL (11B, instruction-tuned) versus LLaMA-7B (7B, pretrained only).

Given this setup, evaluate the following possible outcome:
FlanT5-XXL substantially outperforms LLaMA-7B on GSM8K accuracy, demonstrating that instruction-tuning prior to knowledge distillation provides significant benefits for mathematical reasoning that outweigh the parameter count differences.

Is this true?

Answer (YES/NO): NO